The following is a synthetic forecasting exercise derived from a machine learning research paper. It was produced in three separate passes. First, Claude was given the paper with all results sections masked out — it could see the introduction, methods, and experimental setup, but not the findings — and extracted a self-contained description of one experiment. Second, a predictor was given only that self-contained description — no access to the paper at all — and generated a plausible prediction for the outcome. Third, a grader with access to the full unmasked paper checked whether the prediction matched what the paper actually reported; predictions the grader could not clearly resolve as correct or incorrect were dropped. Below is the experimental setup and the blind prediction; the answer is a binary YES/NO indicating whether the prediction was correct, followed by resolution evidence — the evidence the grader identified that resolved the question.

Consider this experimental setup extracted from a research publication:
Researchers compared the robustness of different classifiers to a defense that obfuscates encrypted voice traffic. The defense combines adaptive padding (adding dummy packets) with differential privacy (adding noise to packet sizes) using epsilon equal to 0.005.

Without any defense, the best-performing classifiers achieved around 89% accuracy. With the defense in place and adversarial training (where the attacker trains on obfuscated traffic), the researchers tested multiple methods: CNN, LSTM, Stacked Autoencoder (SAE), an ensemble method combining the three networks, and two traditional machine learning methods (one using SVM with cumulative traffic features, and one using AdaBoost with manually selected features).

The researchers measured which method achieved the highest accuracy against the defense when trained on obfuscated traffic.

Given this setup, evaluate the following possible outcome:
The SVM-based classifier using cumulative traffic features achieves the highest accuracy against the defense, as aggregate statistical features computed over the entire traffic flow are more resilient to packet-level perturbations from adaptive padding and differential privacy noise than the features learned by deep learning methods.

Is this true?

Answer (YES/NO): NO